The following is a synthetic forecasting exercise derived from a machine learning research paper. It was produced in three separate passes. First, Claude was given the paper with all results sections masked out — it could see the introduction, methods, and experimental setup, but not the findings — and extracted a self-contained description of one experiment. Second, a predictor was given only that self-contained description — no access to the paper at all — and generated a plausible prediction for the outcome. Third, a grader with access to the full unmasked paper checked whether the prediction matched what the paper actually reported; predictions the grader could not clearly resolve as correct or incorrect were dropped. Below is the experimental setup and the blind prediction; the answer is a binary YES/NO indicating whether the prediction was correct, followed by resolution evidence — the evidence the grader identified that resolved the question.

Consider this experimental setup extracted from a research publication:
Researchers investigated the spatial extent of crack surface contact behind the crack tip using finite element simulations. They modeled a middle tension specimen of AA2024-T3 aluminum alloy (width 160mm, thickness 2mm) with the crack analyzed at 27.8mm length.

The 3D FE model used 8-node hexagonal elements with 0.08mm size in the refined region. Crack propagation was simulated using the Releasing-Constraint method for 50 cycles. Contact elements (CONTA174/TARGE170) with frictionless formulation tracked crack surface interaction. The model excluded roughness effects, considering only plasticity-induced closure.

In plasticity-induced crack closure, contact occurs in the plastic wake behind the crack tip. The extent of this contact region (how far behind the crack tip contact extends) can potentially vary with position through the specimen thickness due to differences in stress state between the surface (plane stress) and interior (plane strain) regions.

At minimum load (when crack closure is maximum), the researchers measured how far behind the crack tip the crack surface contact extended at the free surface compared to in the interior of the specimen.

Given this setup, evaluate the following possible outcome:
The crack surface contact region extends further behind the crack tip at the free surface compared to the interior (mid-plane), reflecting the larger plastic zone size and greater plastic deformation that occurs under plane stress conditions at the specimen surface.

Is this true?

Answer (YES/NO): YES